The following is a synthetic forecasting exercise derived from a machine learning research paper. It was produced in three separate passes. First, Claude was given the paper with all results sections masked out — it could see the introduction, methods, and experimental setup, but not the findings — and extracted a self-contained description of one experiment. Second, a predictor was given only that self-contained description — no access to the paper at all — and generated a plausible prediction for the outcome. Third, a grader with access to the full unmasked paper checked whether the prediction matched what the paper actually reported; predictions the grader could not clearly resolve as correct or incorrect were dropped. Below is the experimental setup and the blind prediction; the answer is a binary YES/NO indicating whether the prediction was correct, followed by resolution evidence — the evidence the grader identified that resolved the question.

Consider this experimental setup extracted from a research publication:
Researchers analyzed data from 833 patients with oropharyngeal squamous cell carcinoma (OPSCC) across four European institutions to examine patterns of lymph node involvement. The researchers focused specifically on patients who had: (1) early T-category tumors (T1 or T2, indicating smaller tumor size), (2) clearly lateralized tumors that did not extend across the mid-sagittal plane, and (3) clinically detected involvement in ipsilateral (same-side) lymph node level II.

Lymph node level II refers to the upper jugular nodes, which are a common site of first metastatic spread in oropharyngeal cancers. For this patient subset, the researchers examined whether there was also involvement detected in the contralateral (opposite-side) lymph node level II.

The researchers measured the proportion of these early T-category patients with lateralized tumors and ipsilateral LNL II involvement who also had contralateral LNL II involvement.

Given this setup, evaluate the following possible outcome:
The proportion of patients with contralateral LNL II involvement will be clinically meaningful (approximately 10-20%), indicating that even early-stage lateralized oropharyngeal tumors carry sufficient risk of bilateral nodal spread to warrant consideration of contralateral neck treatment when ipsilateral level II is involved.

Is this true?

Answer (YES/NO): NO